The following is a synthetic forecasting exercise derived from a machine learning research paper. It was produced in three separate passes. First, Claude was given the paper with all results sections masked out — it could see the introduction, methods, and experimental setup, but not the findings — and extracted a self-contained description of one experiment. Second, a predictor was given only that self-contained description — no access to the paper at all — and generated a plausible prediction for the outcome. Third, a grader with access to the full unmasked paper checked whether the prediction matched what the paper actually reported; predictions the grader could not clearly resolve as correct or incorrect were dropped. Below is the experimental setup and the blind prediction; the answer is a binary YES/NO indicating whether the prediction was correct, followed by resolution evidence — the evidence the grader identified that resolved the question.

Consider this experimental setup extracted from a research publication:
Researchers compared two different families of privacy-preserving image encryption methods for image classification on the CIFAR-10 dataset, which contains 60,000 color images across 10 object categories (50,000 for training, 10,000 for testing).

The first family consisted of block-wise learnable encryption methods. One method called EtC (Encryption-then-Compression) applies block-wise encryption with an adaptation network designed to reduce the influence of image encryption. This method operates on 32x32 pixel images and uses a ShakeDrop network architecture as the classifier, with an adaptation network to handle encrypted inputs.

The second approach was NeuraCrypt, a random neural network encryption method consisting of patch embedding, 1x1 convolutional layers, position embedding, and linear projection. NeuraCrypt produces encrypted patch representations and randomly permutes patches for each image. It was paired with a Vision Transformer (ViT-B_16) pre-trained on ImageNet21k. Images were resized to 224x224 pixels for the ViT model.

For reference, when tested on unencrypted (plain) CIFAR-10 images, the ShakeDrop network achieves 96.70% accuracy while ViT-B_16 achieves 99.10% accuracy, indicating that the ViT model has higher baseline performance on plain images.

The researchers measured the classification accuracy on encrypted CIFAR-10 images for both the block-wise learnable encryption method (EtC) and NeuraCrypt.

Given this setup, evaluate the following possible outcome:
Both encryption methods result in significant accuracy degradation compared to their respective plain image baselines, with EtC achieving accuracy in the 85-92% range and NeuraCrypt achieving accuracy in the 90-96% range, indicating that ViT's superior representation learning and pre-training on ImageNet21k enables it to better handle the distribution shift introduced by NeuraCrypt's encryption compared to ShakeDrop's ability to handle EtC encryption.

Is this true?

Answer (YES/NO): NO